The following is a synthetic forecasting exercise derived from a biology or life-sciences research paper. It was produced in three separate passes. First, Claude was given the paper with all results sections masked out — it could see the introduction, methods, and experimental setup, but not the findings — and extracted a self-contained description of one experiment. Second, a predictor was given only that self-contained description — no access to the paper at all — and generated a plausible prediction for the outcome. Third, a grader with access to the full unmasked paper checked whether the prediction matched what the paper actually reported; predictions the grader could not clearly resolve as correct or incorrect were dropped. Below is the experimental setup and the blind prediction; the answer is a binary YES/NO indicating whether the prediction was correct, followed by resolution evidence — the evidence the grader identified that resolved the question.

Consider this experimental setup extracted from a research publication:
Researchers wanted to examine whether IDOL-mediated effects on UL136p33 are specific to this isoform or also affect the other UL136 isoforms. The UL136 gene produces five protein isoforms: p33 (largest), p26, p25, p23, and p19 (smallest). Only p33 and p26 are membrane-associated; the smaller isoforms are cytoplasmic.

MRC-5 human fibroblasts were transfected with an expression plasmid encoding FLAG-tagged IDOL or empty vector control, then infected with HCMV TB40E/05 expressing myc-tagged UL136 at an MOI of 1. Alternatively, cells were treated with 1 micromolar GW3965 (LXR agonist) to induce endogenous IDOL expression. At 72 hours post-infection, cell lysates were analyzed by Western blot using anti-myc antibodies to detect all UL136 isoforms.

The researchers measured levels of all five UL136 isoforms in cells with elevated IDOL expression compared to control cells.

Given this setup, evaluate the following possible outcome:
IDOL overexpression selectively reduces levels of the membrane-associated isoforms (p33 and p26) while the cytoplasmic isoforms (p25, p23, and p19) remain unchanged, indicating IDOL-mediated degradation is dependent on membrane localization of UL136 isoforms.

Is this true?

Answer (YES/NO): NO